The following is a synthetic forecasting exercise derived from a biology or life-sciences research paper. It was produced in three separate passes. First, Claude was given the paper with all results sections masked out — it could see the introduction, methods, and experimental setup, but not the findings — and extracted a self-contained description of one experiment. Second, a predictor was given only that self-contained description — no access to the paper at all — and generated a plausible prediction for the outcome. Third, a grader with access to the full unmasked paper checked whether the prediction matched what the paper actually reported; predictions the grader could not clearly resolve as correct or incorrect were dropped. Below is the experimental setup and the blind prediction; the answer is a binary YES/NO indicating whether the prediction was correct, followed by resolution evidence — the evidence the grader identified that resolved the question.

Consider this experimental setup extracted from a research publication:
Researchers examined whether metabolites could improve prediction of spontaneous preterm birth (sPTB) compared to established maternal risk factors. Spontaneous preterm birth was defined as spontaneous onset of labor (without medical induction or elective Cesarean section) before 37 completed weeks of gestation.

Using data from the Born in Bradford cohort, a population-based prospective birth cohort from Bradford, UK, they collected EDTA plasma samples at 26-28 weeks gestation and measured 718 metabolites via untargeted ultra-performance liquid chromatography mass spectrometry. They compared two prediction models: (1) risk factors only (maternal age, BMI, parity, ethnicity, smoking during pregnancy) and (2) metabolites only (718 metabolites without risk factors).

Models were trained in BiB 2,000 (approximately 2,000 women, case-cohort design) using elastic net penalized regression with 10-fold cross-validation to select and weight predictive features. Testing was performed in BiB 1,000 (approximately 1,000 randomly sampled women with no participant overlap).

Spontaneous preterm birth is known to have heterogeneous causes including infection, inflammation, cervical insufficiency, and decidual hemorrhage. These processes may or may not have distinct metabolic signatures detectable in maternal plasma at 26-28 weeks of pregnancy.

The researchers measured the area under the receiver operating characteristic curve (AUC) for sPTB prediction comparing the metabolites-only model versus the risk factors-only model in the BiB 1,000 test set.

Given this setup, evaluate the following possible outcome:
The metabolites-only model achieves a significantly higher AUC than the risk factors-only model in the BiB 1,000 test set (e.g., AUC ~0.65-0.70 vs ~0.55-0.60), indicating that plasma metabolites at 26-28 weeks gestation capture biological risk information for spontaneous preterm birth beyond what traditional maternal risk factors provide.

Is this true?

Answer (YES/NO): NO